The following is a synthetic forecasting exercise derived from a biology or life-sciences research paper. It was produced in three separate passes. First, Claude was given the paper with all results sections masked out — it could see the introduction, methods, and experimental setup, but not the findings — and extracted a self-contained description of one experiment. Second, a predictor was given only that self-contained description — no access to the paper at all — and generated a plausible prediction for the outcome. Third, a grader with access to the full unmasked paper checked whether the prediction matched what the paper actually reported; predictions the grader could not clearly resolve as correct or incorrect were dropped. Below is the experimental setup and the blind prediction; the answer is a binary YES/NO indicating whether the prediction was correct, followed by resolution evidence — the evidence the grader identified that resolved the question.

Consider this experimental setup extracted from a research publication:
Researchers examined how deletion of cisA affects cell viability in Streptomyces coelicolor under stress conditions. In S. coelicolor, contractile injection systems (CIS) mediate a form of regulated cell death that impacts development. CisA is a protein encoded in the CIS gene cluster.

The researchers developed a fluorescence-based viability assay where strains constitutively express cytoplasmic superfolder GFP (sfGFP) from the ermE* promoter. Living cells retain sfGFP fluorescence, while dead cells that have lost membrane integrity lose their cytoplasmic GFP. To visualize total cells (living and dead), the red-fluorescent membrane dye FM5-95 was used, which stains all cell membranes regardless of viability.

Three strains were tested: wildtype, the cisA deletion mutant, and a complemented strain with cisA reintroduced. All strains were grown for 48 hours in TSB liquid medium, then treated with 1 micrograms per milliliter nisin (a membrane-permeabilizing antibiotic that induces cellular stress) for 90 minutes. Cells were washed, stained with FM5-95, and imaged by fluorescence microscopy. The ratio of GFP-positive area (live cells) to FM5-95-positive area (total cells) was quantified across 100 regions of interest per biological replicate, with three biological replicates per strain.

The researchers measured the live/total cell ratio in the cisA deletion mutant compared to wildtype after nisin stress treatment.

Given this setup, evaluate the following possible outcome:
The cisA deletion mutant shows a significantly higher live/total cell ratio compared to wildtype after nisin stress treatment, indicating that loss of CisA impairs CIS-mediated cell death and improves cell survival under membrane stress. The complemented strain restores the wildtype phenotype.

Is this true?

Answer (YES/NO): YES